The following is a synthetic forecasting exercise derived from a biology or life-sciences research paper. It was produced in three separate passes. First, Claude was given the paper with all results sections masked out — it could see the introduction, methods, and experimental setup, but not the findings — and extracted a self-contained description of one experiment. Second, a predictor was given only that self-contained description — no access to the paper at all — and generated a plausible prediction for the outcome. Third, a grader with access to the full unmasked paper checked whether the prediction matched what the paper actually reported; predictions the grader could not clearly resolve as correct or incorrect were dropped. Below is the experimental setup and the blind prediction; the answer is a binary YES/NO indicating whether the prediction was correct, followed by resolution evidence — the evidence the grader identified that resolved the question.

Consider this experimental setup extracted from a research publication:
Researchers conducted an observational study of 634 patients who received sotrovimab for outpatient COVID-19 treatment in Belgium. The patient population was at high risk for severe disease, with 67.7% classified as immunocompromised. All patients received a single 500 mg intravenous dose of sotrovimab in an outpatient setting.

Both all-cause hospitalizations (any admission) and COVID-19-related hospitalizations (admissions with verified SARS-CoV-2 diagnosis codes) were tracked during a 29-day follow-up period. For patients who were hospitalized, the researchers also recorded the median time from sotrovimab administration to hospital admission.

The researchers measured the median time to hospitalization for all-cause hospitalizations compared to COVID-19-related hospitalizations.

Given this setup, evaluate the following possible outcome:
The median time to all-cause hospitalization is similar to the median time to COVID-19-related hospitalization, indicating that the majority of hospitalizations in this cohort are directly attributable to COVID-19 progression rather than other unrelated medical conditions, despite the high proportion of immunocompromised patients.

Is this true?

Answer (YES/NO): NO